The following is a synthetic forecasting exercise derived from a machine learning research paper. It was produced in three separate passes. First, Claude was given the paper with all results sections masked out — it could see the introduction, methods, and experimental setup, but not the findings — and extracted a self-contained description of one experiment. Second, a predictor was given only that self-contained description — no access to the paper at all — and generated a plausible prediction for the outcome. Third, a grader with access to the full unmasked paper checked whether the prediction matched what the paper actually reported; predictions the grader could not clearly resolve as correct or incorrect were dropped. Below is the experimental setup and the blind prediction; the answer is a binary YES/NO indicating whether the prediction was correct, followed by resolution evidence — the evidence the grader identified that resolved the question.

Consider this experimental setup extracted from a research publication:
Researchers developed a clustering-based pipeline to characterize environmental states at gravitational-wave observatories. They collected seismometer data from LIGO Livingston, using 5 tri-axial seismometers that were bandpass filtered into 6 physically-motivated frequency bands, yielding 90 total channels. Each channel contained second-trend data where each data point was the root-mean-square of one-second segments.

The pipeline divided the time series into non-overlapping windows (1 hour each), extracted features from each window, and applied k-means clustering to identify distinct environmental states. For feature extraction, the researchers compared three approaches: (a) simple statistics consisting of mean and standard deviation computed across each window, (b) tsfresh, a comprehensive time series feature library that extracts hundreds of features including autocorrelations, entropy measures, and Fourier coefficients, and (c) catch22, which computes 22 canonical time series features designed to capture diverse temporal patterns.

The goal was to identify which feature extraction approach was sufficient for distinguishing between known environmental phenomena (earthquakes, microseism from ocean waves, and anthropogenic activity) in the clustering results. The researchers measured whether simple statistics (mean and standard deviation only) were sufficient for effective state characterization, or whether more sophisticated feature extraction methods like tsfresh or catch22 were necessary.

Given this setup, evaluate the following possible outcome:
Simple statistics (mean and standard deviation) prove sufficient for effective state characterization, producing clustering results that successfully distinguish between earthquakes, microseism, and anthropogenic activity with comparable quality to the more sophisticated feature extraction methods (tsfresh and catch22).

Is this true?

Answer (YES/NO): YES